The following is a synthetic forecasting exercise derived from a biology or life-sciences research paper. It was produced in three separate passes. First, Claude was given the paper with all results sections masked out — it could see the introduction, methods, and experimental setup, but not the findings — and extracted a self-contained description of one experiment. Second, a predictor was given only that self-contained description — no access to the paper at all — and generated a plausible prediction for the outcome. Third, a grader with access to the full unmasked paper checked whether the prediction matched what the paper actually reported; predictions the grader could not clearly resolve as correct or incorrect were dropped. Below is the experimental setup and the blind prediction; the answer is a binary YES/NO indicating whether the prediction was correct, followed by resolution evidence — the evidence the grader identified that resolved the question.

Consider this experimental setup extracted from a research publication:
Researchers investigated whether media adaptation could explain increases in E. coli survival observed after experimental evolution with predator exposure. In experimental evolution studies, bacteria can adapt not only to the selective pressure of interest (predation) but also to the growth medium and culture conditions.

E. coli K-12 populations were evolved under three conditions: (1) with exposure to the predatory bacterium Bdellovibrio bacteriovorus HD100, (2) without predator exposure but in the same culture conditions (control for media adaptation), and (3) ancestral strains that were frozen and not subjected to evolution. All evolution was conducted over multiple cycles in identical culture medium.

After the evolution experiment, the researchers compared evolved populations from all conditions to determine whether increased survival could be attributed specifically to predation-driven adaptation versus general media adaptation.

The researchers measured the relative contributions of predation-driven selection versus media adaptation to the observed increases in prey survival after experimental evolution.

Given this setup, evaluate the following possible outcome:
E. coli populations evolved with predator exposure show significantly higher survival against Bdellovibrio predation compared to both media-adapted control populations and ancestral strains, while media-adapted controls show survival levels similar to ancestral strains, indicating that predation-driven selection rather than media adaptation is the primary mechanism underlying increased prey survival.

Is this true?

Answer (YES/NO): YES